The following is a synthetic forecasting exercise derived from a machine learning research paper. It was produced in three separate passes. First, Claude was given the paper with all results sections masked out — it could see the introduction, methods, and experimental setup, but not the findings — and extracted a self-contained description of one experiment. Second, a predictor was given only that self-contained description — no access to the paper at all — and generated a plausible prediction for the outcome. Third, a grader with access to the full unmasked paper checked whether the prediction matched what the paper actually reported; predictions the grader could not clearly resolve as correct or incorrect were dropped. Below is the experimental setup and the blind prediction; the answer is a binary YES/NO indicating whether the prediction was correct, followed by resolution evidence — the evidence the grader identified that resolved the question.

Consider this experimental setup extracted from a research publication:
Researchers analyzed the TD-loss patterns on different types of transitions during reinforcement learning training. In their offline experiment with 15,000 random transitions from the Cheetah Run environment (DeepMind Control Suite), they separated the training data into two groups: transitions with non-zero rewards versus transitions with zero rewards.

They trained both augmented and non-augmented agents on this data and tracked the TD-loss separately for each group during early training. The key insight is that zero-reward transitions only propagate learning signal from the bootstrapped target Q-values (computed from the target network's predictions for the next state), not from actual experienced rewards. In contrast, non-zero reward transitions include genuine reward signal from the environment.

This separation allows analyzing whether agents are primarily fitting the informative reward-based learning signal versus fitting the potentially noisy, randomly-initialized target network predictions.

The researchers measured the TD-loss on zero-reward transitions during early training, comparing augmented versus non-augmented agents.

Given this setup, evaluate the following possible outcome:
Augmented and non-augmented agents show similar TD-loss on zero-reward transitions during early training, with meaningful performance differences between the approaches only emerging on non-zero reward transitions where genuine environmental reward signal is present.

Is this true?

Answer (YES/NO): NO